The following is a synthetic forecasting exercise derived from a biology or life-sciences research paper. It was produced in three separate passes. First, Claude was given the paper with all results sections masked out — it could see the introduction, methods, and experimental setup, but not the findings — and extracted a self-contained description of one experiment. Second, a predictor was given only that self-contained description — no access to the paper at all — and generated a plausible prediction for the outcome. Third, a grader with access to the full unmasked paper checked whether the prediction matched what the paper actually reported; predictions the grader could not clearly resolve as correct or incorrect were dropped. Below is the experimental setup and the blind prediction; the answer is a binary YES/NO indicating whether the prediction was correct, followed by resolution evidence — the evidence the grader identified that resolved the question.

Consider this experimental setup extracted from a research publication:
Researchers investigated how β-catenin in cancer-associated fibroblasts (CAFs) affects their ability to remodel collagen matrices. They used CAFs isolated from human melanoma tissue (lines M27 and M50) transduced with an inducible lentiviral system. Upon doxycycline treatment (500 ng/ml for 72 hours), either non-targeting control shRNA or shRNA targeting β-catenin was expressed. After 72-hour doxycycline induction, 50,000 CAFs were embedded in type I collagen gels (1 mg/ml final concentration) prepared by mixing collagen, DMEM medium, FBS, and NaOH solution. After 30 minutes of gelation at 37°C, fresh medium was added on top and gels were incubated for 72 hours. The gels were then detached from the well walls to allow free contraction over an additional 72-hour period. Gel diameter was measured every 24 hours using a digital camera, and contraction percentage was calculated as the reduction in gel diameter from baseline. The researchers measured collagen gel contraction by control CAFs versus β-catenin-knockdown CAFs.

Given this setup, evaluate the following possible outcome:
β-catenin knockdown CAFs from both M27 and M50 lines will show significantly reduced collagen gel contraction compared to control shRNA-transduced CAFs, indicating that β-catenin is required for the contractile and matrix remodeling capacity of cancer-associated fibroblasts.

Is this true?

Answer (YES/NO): YES